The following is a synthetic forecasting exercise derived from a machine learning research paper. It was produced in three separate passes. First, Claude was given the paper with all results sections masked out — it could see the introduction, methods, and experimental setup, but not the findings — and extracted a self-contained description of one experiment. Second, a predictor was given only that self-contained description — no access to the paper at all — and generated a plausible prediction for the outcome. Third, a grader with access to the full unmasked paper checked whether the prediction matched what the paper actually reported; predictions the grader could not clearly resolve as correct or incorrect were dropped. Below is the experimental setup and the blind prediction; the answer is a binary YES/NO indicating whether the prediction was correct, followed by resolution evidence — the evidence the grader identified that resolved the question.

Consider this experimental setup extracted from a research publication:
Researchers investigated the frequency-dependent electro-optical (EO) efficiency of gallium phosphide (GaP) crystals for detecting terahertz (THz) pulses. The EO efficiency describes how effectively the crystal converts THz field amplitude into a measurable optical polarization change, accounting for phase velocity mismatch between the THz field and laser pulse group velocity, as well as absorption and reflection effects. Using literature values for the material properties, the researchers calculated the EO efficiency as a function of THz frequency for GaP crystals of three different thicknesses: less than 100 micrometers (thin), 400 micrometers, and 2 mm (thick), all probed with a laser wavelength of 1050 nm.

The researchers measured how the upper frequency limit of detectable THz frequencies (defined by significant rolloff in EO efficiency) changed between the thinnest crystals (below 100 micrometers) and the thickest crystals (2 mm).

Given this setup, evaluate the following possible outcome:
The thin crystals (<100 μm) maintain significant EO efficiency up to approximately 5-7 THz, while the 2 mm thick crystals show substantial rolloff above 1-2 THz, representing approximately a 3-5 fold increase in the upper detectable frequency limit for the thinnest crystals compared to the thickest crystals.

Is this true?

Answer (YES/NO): NO